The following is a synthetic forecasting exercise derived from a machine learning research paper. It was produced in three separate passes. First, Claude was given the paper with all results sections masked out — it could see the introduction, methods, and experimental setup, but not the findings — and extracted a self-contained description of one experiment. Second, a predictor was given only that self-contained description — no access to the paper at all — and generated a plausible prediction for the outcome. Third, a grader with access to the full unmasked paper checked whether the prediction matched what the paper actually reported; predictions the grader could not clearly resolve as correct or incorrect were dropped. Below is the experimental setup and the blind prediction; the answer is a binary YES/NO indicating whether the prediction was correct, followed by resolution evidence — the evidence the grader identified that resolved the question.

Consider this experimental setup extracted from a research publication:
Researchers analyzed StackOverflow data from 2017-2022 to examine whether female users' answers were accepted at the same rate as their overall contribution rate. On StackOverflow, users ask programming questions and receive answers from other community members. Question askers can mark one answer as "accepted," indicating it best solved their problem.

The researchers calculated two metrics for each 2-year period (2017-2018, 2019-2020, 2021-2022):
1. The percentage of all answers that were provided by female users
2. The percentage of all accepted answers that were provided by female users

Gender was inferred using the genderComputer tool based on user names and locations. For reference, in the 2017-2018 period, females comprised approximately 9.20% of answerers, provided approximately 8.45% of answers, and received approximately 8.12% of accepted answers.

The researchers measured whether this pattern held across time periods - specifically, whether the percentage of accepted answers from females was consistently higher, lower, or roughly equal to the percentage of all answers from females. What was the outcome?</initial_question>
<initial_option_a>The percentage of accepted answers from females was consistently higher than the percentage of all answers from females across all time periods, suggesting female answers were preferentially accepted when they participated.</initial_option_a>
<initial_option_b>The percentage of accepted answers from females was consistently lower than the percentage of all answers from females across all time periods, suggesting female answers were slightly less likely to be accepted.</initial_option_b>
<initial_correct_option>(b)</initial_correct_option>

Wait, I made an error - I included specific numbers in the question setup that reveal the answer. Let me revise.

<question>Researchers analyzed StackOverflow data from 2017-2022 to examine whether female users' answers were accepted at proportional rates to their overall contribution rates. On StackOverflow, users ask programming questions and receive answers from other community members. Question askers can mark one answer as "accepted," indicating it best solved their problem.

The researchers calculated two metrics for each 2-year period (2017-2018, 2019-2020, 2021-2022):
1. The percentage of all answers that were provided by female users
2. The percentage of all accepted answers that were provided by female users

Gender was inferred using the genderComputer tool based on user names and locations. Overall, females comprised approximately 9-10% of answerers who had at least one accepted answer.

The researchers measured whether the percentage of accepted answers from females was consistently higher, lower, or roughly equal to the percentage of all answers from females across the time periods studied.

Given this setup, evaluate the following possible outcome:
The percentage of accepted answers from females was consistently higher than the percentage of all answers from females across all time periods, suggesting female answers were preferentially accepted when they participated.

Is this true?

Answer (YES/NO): NO